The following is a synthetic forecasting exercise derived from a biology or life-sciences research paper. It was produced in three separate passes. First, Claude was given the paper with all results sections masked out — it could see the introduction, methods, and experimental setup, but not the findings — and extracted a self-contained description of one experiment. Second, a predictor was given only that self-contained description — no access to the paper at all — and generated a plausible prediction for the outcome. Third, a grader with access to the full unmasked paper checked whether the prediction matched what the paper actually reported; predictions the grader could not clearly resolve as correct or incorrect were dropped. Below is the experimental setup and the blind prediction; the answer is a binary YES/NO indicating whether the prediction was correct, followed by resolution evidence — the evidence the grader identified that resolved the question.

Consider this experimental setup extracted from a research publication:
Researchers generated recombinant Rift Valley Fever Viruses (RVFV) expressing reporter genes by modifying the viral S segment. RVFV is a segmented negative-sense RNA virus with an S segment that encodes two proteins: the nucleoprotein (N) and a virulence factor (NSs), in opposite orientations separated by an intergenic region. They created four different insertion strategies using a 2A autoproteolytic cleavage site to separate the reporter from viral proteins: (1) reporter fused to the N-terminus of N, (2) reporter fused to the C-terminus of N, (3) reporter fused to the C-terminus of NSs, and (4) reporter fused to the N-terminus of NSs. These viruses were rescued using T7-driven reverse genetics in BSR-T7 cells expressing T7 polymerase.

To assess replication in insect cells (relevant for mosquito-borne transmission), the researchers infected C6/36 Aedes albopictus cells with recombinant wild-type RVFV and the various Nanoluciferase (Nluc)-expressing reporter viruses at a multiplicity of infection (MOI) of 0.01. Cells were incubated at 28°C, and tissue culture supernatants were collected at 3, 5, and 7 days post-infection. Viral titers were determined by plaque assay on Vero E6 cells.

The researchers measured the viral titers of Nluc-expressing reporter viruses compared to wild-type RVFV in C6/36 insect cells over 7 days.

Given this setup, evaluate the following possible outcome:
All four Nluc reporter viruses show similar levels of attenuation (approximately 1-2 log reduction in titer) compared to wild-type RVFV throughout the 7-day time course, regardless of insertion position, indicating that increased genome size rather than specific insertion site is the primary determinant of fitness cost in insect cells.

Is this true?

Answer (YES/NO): NO